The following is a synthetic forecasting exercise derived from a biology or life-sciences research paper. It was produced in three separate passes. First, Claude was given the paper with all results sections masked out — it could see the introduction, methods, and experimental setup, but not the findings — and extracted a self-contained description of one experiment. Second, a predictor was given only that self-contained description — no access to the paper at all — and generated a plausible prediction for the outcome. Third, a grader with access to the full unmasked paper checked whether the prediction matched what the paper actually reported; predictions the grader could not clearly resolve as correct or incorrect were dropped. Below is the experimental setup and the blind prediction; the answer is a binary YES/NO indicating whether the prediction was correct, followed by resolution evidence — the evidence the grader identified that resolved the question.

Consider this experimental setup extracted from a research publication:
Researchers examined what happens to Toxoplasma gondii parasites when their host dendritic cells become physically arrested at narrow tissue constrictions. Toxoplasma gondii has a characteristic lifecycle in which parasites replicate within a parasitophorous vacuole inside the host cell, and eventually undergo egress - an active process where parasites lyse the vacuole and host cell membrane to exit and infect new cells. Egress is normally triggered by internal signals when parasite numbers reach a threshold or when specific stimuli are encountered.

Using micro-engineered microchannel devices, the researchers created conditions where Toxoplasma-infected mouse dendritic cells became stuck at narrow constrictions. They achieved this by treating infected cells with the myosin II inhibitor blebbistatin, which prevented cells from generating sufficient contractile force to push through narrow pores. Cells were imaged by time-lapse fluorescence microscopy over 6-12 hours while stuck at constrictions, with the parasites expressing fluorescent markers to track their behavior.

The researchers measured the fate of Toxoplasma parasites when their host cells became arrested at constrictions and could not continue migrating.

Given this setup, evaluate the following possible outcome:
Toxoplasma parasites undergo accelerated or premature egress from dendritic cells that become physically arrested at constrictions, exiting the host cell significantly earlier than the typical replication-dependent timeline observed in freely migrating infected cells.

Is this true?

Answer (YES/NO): YES